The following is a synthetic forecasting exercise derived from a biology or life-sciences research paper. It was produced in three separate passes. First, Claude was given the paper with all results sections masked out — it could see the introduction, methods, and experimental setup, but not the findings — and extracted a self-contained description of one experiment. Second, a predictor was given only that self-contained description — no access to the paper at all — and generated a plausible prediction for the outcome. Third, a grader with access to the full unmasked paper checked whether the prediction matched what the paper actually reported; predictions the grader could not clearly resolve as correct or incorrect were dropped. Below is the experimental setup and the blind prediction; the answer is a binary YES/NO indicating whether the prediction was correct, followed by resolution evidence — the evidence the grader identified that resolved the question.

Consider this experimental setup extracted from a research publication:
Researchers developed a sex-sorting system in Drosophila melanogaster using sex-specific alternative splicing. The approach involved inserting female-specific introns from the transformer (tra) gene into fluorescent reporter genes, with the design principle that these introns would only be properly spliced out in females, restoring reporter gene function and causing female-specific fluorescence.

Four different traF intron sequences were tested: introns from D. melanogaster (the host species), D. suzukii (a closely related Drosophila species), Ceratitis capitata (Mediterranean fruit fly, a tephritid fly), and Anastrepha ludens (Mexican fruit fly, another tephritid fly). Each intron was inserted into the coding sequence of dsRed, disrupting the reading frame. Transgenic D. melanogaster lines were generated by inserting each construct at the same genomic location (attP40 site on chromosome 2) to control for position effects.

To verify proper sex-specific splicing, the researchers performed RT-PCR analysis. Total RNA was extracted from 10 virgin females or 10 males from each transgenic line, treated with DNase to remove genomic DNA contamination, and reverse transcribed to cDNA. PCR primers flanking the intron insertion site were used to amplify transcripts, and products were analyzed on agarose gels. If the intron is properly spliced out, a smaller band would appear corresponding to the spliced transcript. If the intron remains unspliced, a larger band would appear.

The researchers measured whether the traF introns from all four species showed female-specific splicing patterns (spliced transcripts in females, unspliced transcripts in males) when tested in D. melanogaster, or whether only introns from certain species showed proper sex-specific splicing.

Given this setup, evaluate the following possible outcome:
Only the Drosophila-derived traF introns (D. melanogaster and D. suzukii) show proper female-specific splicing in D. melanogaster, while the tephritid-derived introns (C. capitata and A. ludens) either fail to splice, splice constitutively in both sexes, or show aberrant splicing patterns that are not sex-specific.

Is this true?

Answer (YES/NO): NO